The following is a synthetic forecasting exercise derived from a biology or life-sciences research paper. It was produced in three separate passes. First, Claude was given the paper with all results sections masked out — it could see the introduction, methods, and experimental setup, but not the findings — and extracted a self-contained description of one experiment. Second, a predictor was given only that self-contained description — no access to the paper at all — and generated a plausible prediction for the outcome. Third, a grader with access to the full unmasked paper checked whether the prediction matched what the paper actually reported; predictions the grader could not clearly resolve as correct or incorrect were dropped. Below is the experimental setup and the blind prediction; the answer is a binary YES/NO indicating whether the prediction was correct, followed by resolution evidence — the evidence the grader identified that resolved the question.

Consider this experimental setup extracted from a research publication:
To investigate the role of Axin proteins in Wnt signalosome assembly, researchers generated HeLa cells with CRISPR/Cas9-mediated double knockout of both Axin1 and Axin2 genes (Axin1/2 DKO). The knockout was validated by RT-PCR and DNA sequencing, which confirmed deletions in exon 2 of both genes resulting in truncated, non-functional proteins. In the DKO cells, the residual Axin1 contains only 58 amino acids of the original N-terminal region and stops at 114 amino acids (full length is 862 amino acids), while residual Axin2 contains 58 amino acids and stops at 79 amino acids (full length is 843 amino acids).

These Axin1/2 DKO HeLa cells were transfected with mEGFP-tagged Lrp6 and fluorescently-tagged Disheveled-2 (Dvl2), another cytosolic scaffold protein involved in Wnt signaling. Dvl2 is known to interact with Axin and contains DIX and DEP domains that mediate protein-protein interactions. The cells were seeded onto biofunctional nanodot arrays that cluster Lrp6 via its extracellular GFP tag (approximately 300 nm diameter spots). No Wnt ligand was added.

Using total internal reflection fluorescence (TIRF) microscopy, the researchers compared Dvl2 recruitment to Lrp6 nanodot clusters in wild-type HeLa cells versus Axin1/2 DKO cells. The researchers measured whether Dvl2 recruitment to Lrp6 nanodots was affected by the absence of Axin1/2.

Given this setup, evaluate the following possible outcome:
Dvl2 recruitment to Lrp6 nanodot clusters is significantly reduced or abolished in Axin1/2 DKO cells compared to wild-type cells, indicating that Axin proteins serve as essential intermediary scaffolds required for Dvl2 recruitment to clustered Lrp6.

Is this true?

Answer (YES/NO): YES